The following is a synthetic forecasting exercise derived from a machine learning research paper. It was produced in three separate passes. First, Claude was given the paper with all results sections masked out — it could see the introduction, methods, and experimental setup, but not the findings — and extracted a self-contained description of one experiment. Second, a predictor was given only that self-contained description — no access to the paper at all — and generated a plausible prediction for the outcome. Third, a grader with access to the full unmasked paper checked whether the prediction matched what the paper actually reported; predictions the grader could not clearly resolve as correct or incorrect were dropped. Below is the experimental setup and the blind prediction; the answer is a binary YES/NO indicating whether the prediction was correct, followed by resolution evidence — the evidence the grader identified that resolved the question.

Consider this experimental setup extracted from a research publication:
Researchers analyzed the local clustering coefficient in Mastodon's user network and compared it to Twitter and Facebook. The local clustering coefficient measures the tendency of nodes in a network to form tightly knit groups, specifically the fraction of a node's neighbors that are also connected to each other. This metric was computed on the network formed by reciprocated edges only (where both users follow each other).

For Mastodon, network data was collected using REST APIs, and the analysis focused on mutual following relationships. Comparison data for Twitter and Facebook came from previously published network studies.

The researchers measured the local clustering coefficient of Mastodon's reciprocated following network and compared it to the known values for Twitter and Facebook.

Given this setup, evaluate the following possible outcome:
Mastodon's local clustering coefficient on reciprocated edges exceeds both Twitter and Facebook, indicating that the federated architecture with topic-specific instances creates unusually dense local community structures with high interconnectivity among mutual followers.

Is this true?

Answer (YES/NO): NO